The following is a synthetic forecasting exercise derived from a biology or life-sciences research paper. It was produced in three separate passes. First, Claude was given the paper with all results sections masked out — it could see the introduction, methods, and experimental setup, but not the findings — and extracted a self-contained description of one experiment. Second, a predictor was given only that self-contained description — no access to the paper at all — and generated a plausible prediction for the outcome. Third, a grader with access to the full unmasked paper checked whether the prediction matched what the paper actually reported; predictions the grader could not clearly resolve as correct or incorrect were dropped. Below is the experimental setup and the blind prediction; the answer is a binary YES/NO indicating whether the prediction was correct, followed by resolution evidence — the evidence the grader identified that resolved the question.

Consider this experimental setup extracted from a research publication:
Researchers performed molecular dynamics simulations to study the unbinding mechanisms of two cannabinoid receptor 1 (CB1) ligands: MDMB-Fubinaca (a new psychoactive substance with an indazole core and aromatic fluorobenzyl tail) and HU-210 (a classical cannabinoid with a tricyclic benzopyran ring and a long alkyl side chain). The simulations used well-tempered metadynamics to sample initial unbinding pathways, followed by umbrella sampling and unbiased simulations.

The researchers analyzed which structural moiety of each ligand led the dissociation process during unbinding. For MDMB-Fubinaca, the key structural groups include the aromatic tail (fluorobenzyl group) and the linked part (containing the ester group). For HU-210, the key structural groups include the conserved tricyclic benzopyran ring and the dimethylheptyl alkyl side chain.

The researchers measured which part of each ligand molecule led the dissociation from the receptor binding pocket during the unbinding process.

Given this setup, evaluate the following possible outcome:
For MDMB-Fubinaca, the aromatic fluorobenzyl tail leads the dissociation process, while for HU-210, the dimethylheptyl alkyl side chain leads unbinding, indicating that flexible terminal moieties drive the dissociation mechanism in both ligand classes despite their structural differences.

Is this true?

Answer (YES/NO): NO